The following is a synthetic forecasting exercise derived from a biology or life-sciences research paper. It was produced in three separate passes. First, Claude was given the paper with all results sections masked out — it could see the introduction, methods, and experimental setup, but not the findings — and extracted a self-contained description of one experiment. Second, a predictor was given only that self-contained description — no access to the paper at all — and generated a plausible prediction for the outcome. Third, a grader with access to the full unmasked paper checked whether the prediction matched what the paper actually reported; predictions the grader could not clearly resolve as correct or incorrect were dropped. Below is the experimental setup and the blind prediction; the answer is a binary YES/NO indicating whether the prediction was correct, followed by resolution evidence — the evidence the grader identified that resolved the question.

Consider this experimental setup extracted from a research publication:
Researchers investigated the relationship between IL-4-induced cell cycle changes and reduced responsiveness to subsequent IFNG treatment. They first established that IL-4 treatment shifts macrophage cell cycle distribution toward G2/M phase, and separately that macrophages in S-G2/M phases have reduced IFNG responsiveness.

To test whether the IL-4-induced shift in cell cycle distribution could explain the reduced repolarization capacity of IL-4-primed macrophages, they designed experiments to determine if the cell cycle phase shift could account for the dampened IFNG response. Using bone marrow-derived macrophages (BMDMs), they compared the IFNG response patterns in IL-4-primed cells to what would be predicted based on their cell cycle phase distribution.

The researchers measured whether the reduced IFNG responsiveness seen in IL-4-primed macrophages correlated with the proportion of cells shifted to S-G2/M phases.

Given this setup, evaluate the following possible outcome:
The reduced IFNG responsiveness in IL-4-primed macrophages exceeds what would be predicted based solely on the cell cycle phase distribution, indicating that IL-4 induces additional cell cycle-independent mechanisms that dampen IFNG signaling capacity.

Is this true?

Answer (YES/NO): YES